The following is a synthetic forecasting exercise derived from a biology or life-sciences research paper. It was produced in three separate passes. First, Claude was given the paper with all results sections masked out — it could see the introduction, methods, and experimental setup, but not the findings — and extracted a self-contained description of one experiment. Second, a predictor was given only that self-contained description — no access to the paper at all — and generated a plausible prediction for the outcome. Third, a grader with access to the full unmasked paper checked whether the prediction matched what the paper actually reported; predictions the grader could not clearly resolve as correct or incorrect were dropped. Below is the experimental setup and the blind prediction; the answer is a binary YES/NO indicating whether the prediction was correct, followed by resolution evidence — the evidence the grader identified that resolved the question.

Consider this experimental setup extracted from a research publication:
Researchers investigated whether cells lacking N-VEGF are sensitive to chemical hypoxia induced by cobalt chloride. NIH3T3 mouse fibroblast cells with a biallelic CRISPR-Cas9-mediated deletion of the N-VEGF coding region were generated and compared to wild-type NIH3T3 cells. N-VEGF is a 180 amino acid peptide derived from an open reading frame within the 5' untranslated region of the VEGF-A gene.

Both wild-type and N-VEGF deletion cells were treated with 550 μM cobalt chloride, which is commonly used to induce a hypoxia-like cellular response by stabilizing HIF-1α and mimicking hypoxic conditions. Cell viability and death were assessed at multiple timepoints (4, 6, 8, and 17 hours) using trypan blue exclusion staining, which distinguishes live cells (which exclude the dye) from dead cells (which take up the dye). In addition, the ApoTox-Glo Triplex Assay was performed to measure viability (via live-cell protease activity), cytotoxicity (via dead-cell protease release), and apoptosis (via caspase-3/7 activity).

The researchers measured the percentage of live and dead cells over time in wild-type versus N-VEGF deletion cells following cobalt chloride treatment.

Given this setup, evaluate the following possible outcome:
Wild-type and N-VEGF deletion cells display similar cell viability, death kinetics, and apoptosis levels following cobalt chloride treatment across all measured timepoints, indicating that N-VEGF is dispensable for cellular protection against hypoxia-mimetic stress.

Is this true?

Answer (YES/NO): NO